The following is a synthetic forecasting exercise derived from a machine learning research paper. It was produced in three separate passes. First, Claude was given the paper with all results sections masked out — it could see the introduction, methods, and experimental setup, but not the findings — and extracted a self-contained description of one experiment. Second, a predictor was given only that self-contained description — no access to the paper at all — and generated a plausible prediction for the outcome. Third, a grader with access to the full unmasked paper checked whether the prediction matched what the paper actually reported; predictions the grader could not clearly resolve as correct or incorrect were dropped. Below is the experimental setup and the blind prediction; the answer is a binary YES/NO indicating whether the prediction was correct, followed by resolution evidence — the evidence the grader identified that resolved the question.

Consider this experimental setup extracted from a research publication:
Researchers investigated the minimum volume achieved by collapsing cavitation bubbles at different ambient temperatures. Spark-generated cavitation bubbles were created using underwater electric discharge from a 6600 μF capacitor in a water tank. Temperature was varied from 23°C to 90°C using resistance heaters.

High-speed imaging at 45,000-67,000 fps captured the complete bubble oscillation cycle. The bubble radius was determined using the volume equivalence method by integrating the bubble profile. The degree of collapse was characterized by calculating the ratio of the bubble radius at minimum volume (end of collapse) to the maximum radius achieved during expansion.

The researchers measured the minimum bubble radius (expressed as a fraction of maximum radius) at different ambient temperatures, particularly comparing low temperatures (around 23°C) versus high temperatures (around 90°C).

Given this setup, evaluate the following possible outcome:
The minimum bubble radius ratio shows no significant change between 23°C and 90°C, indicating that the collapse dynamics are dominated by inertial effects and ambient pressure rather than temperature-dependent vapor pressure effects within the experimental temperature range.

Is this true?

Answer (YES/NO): NO